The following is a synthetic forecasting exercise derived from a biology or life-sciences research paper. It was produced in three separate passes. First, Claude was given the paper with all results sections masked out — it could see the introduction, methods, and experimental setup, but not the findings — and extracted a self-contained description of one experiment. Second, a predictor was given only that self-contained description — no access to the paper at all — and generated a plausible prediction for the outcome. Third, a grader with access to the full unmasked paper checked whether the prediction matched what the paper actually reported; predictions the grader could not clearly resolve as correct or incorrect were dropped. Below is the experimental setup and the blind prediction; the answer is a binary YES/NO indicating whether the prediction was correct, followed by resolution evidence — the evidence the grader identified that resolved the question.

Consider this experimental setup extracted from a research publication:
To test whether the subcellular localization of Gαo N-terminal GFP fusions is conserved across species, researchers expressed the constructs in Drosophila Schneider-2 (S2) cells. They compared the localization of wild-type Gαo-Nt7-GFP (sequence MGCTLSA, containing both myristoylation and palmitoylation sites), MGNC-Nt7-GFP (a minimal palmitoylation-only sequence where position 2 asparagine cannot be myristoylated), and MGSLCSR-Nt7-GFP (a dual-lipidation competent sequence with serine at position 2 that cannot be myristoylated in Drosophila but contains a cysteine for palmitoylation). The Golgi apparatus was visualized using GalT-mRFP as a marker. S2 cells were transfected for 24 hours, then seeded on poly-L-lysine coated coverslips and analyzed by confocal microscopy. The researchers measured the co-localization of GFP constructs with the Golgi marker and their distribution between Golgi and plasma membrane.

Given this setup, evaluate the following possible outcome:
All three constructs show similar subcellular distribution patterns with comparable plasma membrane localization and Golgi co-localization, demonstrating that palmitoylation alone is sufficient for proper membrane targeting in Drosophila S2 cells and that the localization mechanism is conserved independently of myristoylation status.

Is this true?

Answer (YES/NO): NO